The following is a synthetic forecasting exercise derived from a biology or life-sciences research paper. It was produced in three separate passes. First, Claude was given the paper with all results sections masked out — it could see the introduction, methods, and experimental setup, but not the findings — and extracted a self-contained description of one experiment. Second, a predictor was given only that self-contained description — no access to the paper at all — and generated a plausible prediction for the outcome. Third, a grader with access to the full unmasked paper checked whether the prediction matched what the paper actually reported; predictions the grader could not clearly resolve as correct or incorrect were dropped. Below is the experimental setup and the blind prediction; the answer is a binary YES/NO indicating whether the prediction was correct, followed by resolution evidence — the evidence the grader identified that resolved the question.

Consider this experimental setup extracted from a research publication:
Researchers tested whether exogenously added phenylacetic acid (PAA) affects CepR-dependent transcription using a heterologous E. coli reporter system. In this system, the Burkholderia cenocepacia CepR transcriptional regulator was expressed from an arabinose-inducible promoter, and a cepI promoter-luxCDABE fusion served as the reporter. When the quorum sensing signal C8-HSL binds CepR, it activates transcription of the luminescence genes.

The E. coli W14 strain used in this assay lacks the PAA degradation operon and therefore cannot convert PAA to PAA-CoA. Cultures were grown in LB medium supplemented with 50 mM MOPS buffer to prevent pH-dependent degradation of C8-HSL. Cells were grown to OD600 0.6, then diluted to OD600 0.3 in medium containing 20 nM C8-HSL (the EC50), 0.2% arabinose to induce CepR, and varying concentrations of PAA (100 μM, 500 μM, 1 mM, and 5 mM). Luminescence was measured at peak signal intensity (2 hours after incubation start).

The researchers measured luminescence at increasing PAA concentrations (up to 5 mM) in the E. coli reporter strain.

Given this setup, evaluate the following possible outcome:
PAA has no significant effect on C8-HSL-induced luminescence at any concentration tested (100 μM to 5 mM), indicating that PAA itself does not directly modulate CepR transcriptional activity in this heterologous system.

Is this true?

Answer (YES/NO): YES